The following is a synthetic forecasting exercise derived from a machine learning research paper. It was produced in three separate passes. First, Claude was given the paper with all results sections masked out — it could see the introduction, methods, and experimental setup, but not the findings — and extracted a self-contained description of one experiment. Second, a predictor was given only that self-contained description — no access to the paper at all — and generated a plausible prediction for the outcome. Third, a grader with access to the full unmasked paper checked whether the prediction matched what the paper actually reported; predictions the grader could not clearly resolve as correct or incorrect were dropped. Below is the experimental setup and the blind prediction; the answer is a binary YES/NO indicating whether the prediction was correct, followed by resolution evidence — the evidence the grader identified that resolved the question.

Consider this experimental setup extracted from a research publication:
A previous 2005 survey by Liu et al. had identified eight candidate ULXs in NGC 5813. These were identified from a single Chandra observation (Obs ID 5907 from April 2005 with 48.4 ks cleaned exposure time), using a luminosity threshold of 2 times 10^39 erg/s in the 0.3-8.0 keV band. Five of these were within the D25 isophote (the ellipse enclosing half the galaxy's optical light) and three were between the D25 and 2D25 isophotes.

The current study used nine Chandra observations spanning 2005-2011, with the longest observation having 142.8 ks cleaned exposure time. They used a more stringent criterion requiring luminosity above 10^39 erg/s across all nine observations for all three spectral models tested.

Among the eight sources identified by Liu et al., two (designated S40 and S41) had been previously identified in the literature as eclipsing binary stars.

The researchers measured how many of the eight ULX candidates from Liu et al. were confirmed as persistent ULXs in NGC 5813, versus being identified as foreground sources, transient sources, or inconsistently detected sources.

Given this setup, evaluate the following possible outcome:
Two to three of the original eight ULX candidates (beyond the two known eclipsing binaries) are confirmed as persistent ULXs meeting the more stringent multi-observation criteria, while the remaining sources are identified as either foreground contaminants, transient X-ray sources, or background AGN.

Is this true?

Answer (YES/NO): NO